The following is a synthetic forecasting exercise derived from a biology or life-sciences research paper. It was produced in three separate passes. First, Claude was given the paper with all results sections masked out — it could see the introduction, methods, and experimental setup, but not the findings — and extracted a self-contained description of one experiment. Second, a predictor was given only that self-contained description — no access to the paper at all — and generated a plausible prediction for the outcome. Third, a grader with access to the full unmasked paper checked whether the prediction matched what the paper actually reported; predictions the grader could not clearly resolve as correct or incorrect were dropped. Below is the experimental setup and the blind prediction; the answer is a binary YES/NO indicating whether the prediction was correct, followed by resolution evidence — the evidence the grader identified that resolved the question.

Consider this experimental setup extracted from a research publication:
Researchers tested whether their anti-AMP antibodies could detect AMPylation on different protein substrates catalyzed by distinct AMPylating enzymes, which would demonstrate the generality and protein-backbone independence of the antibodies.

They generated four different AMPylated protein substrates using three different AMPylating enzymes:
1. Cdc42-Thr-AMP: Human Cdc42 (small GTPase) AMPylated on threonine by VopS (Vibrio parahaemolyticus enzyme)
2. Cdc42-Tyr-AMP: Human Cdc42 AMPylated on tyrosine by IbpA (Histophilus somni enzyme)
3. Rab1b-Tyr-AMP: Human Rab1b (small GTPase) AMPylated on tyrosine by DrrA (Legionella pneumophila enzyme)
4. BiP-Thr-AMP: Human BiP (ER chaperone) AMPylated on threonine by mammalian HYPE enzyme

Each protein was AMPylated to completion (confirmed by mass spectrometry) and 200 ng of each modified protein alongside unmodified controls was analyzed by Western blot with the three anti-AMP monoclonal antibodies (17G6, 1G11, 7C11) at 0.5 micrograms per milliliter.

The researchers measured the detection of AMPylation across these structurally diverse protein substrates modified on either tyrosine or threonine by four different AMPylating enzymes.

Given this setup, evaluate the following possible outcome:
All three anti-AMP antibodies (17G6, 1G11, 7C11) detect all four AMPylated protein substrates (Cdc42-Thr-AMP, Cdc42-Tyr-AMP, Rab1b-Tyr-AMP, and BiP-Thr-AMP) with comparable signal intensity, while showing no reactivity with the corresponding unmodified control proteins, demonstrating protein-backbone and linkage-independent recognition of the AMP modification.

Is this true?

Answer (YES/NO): NO